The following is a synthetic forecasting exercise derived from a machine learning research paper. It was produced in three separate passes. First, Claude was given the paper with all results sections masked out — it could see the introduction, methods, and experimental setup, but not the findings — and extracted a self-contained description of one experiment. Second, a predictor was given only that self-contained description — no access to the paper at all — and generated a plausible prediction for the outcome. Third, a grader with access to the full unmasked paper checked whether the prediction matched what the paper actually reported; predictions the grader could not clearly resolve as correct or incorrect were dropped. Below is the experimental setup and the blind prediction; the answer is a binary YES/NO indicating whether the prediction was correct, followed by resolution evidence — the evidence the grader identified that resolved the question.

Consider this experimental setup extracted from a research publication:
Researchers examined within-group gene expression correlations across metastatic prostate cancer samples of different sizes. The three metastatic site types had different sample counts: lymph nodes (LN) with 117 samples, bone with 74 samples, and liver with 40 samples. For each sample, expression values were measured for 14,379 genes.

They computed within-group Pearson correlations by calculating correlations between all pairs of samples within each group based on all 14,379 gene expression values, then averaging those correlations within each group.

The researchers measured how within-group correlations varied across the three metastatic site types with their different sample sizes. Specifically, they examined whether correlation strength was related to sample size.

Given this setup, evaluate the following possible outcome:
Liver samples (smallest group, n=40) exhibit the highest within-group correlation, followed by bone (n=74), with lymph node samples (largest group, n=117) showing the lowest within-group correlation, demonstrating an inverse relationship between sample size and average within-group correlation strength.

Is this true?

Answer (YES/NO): NO